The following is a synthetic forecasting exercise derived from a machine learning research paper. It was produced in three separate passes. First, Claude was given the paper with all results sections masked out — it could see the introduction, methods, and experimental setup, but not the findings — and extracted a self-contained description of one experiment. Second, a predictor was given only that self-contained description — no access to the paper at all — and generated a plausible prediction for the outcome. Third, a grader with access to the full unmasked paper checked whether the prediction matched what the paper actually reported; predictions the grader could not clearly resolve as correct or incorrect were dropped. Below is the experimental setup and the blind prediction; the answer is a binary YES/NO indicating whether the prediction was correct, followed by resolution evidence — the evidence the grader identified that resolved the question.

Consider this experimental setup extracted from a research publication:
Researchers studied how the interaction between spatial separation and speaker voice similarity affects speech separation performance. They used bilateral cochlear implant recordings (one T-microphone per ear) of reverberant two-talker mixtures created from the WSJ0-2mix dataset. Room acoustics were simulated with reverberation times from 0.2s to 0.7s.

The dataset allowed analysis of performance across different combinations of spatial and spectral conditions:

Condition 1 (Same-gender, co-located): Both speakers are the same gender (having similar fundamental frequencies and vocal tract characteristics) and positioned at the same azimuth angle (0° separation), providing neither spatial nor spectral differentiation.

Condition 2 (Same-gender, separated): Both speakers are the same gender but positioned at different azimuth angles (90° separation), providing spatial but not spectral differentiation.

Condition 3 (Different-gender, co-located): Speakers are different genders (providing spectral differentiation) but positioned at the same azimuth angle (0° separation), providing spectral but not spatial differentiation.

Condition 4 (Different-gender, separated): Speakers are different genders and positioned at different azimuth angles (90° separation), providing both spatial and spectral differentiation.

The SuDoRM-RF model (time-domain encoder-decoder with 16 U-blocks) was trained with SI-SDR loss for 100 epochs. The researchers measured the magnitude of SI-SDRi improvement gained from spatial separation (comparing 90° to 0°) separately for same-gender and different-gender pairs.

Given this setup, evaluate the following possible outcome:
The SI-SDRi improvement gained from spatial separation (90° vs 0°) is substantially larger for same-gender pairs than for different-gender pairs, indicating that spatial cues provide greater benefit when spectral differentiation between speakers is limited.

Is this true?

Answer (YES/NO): YES